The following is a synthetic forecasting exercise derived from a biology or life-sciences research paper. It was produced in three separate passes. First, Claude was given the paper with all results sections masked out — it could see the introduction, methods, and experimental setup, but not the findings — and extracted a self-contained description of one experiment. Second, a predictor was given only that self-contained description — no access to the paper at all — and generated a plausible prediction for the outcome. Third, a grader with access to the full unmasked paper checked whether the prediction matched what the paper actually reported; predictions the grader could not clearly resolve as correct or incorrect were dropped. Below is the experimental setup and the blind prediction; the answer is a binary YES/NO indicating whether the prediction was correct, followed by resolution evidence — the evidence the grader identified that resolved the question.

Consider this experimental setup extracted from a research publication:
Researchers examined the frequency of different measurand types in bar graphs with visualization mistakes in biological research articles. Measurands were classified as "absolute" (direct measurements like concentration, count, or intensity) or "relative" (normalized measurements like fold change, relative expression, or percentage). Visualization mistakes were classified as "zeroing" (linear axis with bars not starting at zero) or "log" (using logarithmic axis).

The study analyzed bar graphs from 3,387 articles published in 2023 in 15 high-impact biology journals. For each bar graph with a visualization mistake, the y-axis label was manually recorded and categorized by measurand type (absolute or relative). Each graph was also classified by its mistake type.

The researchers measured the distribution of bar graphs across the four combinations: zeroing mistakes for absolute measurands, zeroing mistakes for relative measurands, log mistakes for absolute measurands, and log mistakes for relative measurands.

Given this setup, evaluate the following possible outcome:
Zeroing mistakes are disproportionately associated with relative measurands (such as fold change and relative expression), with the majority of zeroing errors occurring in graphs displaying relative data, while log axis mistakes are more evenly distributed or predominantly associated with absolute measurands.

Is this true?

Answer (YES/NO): YES